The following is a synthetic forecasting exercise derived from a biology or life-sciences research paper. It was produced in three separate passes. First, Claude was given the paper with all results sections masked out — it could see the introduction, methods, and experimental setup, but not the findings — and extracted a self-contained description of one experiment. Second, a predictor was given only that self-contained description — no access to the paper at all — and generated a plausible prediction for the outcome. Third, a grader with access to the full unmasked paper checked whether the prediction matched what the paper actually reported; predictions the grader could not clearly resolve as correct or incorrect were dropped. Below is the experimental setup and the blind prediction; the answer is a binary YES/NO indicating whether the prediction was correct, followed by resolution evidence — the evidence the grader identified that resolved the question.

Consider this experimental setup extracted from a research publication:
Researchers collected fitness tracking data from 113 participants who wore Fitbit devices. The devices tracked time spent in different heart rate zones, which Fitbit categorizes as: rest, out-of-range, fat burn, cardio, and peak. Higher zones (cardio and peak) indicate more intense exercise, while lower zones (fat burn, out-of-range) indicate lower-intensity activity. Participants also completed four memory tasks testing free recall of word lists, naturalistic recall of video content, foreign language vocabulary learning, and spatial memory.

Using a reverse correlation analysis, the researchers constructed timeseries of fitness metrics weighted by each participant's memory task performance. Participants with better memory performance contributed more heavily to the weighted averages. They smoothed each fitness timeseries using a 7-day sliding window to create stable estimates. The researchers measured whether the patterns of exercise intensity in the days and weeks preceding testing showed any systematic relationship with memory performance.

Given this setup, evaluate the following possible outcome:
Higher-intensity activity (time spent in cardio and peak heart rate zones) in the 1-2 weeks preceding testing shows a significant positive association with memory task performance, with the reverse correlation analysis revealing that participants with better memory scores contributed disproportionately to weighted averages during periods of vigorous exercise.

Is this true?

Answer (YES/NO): NO